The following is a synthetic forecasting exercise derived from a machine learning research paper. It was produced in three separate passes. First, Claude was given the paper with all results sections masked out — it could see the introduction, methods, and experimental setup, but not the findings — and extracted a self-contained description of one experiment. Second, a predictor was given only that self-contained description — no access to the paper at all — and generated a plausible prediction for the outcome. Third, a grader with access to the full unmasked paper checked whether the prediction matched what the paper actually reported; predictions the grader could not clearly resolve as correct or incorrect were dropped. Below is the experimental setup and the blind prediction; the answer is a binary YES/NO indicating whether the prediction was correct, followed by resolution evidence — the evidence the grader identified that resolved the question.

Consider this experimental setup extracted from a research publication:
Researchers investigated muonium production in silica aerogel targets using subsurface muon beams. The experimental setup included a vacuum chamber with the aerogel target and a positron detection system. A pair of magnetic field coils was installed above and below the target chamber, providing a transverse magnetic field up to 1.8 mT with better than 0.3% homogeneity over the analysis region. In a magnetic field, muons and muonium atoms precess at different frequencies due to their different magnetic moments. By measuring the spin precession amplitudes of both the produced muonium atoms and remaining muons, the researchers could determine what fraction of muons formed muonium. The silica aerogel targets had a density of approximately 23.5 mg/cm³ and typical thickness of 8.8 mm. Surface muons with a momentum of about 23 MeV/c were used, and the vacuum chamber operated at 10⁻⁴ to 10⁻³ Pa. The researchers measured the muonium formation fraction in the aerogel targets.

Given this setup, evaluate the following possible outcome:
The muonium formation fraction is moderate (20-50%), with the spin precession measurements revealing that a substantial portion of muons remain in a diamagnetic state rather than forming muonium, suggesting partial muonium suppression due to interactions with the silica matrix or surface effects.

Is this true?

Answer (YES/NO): NO